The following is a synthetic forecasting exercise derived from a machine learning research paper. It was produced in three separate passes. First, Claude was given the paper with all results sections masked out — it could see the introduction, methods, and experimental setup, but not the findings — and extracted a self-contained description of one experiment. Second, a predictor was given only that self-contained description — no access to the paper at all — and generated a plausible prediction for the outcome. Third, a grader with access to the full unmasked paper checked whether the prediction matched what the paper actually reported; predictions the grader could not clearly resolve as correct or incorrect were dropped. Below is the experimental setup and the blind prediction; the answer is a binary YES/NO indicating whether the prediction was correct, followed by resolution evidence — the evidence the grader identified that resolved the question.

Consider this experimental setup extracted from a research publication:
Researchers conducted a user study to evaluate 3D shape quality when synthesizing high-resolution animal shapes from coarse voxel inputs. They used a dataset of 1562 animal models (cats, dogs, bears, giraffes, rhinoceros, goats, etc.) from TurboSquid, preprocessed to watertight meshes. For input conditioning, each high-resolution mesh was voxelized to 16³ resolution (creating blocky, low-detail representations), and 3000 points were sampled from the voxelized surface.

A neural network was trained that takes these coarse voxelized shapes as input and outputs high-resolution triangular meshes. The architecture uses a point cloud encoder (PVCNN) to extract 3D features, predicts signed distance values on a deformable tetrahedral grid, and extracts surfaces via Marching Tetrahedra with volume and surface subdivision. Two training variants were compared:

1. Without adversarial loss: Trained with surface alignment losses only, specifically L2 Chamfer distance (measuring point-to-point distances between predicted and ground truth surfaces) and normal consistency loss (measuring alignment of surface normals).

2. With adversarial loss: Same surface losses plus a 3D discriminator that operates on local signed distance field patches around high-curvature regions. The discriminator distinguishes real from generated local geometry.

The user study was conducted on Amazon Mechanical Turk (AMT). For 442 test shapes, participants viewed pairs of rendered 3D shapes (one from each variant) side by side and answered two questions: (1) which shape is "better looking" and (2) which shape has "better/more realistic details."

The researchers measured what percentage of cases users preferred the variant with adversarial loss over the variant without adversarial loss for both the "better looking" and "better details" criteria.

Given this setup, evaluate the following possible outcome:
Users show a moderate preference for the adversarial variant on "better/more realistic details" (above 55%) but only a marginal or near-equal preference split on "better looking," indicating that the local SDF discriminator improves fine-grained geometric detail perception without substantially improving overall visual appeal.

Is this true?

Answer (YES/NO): NO